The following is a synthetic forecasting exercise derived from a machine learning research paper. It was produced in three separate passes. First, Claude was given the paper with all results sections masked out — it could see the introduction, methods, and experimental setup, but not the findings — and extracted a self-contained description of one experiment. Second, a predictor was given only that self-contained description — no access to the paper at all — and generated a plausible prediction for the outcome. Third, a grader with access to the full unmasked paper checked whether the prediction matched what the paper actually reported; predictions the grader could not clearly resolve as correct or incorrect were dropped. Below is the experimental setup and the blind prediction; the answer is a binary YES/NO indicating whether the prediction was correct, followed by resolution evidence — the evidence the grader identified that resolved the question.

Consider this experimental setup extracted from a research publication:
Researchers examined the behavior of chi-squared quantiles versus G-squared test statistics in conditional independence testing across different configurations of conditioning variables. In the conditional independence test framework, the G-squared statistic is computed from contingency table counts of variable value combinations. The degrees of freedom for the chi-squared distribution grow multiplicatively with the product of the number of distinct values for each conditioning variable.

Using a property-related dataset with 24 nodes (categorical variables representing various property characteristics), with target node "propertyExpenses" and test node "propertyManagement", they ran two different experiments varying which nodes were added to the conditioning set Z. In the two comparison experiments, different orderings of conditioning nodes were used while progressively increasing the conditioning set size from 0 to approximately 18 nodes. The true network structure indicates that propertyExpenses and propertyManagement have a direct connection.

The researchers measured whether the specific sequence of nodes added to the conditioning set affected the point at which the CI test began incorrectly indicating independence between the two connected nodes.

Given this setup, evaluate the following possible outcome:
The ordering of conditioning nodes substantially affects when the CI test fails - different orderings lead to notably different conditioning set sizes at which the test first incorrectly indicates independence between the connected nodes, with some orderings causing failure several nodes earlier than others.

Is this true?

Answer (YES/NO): NO